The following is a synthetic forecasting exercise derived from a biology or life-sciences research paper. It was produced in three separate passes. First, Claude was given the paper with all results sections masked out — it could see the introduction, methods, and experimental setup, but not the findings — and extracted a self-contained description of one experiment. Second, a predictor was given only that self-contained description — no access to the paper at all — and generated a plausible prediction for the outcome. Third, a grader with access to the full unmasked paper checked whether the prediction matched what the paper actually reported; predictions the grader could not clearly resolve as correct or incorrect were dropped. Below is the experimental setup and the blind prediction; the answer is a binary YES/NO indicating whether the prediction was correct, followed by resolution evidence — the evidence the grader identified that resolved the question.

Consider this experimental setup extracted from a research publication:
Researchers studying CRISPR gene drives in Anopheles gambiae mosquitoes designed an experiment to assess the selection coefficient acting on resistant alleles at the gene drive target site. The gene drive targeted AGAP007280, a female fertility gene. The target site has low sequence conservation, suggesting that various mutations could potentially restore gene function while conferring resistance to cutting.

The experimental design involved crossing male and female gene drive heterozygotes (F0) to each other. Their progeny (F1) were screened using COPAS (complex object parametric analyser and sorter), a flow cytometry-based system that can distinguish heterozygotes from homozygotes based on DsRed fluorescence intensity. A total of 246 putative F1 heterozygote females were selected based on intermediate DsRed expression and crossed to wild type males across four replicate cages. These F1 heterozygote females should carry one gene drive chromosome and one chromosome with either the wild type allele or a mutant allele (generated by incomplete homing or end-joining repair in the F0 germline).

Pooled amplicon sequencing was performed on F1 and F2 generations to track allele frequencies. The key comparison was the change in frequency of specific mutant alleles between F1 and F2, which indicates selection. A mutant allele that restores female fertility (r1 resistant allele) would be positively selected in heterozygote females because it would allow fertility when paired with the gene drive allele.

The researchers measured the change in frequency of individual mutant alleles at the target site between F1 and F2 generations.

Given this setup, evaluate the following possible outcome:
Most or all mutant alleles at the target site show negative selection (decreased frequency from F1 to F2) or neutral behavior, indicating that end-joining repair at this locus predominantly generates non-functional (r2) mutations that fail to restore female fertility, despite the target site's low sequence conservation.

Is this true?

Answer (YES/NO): NO